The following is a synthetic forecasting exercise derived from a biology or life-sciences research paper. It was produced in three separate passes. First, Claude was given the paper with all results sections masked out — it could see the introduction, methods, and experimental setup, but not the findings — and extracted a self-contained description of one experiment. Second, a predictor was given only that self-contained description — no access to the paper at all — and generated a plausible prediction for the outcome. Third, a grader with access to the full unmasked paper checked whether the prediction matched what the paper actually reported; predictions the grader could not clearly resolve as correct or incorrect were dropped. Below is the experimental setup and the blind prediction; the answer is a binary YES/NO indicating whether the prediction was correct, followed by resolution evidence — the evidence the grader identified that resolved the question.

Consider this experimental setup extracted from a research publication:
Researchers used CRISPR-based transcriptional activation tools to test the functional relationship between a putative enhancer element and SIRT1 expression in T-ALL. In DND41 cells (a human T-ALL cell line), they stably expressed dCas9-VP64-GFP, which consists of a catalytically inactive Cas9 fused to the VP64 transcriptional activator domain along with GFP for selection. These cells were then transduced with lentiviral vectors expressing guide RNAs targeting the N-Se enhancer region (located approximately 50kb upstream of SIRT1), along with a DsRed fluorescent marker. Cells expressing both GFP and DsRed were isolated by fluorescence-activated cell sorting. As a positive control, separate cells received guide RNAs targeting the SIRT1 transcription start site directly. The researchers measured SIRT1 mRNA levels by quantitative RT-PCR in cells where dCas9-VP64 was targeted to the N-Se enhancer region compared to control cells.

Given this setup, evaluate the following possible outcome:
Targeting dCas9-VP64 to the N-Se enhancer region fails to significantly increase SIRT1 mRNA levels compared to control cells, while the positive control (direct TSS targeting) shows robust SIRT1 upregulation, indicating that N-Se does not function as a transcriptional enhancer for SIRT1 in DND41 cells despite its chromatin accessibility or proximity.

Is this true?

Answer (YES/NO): NO